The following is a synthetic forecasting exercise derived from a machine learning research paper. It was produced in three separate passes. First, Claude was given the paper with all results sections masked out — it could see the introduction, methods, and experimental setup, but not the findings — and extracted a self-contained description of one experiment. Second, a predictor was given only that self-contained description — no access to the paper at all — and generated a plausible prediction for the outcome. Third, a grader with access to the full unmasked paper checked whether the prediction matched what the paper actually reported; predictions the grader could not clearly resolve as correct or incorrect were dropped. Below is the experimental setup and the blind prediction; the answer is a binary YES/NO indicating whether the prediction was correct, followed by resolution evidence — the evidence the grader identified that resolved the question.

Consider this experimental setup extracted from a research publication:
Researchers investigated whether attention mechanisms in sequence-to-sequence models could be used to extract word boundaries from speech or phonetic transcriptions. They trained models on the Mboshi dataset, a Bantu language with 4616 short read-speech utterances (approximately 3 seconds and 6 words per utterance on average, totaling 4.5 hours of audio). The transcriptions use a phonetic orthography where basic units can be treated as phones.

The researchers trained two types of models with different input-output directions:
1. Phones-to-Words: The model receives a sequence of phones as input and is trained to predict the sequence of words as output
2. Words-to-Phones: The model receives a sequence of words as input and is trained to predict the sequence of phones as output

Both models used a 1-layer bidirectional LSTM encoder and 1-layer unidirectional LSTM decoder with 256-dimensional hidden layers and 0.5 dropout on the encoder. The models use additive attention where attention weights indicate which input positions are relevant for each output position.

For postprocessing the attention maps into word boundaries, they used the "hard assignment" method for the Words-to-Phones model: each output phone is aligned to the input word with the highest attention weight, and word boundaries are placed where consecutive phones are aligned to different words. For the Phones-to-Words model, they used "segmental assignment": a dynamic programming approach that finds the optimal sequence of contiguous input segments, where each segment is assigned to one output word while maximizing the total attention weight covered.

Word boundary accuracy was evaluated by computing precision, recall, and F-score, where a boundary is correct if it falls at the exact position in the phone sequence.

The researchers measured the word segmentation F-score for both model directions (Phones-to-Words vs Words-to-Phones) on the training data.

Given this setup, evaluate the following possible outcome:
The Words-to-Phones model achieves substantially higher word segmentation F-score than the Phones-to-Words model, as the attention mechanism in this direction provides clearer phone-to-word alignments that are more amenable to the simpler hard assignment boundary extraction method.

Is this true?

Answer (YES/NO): YES